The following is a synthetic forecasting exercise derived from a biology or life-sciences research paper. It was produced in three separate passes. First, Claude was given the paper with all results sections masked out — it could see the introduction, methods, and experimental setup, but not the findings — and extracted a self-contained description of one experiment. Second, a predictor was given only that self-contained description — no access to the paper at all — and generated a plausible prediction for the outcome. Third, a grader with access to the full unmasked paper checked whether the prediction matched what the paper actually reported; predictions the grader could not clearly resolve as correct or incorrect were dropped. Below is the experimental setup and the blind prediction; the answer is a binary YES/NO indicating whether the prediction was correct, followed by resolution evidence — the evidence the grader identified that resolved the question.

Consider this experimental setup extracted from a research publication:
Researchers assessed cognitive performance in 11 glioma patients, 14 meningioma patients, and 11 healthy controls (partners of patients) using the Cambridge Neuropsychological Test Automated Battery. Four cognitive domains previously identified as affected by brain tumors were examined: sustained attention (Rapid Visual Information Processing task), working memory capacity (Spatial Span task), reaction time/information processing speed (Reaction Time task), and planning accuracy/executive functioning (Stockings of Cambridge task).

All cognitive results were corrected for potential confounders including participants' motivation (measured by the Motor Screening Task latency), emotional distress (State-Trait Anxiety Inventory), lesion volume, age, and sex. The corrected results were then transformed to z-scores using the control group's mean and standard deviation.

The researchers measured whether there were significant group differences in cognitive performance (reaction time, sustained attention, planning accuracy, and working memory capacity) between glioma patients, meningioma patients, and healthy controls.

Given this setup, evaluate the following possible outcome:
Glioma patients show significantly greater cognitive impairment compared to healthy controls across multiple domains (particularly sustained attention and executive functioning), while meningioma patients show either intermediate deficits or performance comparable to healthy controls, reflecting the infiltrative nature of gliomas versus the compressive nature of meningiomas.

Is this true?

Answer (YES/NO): NO